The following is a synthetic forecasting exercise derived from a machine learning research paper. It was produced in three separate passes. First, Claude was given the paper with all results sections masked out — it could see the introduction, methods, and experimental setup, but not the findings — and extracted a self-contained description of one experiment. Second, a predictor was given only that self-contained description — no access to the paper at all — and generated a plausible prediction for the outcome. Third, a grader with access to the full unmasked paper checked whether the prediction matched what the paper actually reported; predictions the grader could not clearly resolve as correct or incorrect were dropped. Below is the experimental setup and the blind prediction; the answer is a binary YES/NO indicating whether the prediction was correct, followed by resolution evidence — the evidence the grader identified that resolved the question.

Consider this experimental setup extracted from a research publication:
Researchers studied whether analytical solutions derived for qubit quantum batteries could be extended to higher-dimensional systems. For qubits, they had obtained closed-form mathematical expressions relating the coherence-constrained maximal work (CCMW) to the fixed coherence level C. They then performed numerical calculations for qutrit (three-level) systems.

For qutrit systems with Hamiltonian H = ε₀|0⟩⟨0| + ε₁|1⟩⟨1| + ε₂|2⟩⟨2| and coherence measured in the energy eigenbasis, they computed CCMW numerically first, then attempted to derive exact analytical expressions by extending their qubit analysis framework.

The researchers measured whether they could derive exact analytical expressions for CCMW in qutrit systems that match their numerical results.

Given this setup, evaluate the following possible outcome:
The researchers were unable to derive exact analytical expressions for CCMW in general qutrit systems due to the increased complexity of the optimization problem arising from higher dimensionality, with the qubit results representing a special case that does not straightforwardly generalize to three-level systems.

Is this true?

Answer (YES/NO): NO